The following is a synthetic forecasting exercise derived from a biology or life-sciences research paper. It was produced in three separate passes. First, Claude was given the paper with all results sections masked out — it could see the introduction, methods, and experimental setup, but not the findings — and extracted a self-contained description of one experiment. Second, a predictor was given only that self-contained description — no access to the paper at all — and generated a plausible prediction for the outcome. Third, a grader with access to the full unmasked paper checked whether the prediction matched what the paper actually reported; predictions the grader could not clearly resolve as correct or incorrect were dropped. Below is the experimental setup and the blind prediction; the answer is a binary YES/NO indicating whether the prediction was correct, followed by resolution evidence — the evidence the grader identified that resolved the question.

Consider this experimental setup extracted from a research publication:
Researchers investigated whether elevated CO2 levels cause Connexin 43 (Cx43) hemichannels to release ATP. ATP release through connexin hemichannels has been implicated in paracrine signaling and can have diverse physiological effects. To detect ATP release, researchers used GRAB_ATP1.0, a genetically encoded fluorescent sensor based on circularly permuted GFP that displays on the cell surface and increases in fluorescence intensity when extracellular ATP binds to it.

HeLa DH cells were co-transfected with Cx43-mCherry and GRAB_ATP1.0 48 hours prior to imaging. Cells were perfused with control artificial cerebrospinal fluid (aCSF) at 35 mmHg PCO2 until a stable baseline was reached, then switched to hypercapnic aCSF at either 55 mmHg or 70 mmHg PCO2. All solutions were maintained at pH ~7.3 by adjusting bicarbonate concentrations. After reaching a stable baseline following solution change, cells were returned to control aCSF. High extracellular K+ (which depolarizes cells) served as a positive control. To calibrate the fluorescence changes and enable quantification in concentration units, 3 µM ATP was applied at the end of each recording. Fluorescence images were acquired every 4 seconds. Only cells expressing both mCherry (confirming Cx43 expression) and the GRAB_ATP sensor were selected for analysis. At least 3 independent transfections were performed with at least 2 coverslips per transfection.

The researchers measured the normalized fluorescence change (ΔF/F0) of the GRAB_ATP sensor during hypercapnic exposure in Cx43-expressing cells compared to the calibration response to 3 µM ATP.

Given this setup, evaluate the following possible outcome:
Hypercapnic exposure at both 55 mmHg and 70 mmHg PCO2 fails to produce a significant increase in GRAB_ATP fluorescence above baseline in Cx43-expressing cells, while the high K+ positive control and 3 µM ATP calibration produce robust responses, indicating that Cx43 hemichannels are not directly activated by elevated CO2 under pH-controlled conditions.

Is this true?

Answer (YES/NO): NO